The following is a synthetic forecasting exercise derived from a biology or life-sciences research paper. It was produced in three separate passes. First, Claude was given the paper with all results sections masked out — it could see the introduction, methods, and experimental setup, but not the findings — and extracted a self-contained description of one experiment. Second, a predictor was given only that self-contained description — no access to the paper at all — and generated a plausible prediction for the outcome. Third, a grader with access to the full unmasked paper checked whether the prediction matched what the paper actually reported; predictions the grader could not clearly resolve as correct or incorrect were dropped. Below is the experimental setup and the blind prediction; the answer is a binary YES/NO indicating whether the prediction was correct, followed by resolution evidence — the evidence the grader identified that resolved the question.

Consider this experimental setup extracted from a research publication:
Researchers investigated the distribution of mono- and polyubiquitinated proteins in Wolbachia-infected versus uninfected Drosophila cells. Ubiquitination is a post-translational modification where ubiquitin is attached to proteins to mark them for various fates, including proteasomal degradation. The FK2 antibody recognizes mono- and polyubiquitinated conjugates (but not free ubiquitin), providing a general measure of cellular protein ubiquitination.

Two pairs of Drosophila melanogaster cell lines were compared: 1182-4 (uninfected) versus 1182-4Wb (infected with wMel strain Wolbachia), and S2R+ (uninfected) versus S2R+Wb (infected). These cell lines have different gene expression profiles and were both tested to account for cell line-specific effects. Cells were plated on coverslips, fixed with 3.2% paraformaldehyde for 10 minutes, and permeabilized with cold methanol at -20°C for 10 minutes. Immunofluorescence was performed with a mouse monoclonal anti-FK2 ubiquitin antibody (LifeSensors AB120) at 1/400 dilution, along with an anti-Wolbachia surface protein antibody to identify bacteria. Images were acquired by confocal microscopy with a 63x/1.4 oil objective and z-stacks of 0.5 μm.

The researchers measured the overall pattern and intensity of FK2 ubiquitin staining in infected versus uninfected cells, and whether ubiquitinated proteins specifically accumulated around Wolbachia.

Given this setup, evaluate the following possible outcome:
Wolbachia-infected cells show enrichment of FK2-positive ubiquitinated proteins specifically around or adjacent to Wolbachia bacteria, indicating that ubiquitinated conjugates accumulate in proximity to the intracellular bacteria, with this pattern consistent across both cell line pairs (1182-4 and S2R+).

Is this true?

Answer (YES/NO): NO